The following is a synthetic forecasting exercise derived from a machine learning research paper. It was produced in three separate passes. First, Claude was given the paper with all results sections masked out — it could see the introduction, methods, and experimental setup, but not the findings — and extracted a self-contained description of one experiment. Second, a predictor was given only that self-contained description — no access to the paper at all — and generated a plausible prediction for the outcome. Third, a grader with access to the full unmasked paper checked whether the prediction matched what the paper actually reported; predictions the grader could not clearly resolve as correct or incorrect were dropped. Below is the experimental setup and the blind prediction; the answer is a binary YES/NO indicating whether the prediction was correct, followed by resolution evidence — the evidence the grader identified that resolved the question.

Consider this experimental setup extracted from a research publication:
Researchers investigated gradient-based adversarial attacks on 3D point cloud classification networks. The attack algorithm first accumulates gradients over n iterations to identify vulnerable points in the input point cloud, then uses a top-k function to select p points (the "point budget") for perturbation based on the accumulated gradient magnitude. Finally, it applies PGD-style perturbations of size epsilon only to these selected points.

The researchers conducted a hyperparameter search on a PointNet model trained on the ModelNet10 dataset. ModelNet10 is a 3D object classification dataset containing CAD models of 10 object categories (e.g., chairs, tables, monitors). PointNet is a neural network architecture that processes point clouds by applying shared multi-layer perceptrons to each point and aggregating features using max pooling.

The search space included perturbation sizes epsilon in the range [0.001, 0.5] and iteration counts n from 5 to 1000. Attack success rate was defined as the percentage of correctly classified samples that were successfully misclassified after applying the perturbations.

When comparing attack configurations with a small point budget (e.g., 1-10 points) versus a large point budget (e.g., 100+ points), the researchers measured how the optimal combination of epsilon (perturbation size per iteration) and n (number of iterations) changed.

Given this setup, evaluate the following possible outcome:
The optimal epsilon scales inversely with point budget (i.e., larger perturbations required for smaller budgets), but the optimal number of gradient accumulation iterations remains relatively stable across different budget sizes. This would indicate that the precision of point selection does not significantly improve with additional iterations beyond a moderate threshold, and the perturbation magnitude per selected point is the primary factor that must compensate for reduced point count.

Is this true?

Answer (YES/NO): YES